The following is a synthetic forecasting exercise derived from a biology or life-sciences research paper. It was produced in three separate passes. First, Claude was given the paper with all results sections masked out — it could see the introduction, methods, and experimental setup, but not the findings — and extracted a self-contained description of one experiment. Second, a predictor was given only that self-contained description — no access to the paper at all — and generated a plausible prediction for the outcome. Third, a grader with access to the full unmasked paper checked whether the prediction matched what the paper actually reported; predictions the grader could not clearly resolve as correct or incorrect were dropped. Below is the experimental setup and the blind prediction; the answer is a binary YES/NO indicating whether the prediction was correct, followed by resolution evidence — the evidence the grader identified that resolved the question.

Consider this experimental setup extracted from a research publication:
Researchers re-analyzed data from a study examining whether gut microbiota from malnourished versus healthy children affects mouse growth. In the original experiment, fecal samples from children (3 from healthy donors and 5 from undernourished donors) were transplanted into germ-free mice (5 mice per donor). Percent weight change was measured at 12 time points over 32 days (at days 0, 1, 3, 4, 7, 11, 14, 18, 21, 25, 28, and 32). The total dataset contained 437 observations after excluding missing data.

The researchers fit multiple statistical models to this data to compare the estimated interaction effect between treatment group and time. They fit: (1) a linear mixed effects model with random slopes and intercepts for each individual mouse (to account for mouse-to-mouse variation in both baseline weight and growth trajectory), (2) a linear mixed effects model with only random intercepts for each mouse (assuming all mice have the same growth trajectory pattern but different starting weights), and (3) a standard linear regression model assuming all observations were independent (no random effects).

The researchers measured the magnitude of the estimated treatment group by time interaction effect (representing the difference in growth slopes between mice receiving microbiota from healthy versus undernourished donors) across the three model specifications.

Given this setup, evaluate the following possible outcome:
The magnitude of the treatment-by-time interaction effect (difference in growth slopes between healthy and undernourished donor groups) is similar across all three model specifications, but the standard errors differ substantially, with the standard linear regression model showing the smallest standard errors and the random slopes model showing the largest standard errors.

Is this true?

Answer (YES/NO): NO